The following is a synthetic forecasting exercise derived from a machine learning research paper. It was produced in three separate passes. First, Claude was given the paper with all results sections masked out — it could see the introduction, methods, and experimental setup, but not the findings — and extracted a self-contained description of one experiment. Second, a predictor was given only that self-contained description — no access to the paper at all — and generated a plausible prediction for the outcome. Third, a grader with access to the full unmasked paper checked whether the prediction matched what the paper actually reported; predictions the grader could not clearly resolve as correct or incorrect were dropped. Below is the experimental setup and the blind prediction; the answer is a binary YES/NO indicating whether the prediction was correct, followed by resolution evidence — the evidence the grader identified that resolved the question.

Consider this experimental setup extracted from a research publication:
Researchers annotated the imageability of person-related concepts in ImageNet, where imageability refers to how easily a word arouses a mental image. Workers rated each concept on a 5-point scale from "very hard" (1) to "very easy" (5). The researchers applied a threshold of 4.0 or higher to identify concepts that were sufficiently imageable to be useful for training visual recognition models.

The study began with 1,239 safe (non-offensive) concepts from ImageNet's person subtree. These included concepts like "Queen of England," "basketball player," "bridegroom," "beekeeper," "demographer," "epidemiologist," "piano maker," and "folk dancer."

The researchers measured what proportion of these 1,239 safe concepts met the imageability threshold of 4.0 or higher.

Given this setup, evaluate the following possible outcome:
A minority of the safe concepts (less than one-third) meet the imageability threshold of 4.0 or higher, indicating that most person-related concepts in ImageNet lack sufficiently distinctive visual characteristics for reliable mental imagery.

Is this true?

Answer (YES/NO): YES